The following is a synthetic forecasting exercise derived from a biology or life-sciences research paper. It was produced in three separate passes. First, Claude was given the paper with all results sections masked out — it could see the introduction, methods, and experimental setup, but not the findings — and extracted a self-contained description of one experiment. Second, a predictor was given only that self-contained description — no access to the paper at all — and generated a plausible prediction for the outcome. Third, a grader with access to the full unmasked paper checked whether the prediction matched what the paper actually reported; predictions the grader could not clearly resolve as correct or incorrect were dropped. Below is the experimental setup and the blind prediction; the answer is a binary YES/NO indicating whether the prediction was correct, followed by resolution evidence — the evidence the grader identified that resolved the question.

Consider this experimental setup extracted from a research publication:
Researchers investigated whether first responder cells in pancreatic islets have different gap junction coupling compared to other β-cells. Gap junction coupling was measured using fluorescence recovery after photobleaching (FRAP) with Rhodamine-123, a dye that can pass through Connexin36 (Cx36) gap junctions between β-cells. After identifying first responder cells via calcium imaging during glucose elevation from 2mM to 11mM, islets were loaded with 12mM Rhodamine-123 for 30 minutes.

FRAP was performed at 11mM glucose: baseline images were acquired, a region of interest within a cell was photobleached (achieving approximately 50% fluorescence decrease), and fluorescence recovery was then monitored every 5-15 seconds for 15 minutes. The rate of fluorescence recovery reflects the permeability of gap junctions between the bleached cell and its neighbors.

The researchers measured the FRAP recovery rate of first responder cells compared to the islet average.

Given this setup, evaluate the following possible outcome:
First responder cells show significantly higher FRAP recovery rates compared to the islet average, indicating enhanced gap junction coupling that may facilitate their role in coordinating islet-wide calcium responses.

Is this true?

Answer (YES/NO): NO